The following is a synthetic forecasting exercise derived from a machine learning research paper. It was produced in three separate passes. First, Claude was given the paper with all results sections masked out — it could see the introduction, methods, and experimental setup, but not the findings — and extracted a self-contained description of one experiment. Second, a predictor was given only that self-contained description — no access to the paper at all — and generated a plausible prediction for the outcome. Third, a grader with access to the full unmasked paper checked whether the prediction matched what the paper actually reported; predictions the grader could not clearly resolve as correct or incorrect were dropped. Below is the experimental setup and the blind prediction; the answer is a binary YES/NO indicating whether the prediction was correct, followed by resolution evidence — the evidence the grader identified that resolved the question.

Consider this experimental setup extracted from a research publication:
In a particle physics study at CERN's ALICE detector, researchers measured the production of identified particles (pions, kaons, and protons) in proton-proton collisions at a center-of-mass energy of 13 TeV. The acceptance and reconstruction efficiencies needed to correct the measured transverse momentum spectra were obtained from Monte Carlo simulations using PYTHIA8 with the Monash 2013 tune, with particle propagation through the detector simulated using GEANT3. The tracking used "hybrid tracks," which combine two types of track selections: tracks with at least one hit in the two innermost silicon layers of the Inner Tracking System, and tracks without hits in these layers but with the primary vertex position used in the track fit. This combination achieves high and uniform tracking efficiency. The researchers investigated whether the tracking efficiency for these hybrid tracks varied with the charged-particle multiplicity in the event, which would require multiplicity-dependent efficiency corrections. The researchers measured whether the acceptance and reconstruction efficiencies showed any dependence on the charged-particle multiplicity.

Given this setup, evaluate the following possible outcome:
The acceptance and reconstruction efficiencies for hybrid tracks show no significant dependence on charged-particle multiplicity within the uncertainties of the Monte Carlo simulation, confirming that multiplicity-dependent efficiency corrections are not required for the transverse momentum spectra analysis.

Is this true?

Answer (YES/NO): YES